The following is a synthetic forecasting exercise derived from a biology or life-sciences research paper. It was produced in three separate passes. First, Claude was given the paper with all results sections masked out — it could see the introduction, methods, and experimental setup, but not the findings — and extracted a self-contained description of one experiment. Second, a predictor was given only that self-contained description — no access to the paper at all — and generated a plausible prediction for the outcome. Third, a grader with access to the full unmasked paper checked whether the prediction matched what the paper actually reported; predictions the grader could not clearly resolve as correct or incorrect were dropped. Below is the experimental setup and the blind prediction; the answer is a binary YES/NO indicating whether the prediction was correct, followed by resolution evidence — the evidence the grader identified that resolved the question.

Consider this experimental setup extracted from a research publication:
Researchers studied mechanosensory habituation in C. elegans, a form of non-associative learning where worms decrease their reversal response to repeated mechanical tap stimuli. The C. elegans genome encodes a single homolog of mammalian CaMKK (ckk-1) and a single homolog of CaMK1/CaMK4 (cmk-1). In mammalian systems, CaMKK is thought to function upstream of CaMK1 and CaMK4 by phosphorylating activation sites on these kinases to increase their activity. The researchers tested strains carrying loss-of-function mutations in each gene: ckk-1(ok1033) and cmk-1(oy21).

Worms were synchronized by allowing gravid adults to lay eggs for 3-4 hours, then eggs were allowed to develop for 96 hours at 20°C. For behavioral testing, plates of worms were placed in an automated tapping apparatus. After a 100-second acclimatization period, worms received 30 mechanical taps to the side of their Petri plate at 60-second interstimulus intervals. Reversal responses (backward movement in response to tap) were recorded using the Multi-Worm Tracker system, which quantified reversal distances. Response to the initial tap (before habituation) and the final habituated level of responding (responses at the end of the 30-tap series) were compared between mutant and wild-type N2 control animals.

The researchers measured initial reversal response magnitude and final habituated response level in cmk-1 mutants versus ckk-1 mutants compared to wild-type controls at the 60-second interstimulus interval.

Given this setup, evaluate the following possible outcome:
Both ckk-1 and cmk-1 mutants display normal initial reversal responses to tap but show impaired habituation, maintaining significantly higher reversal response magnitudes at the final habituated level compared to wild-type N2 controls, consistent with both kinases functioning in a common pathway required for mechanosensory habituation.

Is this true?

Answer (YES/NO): NO